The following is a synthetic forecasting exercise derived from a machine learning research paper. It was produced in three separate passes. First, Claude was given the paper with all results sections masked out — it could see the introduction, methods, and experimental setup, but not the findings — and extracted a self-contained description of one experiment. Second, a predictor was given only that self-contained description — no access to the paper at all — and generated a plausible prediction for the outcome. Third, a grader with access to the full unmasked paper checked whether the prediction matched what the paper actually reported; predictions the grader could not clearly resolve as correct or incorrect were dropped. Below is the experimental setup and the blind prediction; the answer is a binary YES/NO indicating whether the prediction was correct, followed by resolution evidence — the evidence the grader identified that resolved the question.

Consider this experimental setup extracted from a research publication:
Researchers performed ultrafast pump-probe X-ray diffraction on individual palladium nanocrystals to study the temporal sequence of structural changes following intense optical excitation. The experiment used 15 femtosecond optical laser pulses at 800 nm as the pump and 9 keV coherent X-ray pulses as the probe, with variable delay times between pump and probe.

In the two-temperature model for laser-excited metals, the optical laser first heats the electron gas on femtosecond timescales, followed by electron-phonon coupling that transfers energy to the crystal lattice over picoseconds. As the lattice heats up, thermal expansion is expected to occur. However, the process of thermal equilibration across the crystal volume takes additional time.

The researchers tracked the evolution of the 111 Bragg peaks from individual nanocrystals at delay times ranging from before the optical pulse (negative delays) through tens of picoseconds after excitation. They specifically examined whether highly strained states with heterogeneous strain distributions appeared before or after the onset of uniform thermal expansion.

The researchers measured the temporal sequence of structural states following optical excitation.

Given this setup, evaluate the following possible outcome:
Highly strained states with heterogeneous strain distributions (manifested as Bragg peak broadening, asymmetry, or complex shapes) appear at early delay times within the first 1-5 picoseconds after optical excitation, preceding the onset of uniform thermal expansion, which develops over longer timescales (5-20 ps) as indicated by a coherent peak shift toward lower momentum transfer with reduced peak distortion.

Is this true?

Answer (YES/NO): NO